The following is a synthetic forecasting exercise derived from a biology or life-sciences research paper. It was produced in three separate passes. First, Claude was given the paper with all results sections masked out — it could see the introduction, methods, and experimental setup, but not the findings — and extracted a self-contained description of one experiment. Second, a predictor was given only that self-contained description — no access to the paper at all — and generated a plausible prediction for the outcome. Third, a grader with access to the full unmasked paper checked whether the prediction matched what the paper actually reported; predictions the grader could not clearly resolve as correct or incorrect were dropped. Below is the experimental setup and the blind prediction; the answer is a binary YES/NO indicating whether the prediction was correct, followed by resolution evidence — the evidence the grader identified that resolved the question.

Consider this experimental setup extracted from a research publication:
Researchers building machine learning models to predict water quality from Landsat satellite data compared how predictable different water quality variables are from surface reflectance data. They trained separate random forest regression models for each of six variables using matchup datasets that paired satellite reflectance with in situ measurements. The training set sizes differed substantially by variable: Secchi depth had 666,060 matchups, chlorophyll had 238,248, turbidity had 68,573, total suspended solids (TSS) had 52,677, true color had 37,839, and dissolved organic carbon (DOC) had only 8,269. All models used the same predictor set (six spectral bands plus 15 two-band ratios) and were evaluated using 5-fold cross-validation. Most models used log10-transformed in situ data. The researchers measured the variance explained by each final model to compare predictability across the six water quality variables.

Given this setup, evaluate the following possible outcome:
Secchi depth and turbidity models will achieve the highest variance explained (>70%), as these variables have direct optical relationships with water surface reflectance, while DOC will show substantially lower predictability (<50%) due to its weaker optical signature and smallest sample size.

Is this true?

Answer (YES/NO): NO